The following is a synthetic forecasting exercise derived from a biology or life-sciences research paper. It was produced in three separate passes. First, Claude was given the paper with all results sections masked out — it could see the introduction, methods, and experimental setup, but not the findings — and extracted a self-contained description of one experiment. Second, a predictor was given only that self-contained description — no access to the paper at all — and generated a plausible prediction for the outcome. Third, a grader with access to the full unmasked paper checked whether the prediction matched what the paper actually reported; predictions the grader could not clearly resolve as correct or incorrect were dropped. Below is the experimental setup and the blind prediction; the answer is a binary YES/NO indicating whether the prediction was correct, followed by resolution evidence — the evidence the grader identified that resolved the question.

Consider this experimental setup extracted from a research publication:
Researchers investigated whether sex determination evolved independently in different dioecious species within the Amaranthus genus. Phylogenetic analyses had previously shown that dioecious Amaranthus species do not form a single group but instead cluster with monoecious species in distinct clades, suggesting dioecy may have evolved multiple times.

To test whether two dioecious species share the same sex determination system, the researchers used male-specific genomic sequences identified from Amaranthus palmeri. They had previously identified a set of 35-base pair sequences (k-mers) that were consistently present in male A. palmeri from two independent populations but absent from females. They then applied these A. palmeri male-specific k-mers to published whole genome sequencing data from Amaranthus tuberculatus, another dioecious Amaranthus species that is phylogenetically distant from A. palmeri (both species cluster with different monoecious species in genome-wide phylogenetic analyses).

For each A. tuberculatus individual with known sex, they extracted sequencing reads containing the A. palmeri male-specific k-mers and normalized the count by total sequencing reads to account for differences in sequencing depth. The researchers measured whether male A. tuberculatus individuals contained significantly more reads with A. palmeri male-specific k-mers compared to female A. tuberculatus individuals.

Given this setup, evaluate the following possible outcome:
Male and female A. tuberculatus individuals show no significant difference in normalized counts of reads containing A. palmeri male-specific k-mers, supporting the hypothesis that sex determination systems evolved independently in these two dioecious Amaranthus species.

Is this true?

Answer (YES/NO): YES